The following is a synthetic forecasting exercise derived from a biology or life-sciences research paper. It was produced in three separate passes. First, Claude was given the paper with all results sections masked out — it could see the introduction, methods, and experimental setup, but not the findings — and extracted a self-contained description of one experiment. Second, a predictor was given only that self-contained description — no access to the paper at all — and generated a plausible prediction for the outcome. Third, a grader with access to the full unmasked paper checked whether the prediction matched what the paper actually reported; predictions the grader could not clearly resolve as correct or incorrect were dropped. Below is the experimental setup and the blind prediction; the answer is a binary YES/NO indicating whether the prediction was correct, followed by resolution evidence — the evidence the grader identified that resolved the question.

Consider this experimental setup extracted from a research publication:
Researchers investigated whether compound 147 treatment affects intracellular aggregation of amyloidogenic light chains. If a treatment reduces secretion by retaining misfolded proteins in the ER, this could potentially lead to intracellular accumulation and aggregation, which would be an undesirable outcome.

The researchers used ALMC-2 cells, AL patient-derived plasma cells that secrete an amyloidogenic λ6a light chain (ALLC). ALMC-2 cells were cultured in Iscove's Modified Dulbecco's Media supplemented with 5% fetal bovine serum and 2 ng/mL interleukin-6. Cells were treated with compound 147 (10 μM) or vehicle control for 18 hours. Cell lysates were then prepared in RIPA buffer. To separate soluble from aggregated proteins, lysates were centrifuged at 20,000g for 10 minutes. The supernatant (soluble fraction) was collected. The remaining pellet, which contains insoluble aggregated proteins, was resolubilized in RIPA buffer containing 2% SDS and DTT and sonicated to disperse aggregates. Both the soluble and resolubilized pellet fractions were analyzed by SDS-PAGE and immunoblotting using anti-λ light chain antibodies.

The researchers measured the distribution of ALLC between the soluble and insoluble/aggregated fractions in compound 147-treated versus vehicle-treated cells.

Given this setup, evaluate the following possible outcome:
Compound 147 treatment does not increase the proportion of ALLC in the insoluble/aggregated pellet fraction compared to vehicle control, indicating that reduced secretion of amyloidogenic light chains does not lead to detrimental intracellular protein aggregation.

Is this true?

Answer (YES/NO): YES